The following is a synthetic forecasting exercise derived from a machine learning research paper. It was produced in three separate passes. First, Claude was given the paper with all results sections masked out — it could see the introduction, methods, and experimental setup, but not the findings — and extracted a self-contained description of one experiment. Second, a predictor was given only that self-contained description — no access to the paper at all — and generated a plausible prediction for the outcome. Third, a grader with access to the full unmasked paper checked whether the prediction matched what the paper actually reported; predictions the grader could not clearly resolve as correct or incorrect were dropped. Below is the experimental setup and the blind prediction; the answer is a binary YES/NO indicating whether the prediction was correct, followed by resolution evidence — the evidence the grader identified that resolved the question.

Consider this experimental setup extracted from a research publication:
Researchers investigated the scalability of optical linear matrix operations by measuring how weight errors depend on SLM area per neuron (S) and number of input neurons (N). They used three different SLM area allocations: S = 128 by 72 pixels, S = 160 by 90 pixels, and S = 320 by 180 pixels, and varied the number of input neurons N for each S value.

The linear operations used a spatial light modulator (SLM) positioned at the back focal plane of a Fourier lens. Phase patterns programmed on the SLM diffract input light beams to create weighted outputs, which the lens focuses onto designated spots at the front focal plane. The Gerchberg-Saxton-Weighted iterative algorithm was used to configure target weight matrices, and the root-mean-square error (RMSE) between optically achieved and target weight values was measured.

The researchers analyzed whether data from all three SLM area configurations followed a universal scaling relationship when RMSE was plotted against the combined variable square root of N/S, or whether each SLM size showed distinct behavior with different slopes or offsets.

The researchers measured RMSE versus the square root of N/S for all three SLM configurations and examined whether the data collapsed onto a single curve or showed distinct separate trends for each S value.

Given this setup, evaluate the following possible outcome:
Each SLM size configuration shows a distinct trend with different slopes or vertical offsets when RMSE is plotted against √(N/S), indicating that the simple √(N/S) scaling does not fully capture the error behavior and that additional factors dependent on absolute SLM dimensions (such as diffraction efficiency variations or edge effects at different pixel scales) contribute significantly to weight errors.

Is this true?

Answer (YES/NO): NO